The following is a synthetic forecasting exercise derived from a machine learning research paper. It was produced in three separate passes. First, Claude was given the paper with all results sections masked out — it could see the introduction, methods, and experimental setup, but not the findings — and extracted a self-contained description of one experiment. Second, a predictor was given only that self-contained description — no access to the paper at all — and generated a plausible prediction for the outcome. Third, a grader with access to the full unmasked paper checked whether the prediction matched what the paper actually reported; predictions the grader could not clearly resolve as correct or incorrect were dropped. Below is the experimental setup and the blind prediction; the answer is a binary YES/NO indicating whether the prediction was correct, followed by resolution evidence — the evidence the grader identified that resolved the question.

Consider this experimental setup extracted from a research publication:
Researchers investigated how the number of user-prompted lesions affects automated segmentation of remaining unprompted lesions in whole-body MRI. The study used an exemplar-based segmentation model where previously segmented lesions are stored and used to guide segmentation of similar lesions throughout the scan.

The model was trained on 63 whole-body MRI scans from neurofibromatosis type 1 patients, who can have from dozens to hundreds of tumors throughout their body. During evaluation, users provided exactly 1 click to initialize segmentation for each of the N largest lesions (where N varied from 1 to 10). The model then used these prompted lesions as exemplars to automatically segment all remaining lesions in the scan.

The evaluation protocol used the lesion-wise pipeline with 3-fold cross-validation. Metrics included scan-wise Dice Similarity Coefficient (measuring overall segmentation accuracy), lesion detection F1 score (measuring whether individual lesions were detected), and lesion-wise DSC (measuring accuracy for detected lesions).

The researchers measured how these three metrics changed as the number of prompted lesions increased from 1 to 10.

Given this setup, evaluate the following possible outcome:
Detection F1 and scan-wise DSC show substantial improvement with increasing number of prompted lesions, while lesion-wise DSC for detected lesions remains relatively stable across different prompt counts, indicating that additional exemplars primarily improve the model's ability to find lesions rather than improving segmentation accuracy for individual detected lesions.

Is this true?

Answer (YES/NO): NO